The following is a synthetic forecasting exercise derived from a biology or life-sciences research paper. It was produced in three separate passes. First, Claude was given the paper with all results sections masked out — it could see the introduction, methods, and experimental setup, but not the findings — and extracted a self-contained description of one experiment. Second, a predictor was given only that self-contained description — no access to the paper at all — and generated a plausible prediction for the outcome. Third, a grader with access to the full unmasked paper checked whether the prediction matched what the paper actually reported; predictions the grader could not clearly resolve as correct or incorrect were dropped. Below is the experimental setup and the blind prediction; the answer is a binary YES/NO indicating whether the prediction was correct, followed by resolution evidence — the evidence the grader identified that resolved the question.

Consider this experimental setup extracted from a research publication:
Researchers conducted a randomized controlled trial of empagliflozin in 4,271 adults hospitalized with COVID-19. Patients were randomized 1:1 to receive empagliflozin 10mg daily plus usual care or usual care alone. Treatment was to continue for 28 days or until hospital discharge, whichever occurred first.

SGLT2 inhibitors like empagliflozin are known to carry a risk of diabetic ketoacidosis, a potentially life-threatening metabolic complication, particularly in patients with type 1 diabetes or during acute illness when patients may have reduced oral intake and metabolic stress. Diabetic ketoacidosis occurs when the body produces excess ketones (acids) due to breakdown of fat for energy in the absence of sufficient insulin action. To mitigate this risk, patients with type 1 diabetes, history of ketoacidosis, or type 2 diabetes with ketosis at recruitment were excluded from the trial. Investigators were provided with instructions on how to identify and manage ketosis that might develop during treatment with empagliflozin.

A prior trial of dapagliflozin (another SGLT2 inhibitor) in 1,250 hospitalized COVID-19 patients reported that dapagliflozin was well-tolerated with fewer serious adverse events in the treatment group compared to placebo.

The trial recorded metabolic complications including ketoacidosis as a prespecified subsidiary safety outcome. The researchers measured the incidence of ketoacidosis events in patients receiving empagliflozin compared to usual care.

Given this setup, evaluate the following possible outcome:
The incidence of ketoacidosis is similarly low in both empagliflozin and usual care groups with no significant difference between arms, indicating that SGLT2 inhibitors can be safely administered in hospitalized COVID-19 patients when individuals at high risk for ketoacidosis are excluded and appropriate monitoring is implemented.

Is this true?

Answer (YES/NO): YES